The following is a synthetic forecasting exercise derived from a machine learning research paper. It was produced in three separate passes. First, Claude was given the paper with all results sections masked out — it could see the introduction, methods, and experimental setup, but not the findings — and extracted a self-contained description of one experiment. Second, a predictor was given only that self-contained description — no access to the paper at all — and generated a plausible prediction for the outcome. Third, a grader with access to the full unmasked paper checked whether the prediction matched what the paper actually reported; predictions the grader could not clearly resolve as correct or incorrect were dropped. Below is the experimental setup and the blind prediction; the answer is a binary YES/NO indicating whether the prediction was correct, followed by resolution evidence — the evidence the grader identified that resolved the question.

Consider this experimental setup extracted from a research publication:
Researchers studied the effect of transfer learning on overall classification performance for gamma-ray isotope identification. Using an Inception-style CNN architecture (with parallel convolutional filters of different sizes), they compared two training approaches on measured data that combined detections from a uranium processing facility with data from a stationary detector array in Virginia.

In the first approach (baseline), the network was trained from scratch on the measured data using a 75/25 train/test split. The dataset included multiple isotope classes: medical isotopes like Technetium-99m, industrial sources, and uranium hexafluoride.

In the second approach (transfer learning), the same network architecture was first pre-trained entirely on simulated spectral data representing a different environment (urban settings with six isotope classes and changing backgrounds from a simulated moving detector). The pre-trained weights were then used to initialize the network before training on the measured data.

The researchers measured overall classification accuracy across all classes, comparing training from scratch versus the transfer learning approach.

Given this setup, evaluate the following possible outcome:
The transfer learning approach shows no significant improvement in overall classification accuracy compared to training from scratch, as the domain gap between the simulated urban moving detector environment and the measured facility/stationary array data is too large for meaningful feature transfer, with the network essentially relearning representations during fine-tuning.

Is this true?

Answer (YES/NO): NO